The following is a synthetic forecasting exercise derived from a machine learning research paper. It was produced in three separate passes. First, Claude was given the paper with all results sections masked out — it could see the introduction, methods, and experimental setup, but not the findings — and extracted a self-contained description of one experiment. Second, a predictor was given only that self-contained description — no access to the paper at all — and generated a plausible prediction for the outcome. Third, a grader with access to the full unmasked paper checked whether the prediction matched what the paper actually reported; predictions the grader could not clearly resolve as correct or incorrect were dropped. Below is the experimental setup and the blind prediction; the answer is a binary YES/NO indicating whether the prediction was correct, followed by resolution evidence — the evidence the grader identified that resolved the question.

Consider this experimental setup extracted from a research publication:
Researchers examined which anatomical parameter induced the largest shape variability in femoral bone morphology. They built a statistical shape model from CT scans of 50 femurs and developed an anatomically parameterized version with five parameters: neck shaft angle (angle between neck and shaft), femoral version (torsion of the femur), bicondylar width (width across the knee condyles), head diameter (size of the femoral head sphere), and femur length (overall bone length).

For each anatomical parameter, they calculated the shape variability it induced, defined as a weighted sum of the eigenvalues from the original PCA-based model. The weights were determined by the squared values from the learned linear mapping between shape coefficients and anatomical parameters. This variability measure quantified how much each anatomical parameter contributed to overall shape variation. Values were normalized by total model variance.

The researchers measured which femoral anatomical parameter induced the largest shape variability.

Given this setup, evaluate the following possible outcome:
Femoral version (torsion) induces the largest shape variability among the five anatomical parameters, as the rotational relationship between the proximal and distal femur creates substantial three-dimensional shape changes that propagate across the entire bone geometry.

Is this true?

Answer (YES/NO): NO